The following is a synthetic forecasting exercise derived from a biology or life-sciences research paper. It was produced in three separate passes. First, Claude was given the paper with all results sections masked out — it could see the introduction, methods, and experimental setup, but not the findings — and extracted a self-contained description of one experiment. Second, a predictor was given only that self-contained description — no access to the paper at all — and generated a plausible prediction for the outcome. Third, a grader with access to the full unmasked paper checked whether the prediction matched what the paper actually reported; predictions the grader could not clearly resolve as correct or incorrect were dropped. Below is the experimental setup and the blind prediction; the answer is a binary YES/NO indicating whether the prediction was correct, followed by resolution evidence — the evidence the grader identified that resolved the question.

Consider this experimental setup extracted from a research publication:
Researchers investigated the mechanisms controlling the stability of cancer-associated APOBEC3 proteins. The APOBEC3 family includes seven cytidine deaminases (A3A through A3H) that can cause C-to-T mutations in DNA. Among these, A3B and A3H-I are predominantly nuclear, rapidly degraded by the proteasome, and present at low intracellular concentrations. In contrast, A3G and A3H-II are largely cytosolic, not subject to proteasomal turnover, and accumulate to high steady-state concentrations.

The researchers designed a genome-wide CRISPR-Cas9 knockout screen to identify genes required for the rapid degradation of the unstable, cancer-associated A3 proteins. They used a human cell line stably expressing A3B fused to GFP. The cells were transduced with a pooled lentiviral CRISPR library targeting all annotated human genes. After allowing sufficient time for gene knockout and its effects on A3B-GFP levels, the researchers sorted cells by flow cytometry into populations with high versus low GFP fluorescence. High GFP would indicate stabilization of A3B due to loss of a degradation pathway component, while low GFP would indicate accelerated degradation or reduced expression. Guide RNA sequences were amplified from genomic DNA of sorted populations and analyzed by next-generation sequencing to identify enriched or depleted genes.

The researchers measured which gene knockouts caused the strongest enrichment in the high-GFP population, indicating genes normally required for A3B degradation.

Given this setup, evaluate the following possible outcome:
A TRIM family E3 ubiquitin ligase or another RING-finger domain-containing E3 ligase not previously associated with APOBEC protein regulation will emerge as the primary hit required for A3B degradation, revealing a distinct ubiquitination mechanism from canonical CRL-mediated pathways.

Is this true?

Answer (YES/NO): NO